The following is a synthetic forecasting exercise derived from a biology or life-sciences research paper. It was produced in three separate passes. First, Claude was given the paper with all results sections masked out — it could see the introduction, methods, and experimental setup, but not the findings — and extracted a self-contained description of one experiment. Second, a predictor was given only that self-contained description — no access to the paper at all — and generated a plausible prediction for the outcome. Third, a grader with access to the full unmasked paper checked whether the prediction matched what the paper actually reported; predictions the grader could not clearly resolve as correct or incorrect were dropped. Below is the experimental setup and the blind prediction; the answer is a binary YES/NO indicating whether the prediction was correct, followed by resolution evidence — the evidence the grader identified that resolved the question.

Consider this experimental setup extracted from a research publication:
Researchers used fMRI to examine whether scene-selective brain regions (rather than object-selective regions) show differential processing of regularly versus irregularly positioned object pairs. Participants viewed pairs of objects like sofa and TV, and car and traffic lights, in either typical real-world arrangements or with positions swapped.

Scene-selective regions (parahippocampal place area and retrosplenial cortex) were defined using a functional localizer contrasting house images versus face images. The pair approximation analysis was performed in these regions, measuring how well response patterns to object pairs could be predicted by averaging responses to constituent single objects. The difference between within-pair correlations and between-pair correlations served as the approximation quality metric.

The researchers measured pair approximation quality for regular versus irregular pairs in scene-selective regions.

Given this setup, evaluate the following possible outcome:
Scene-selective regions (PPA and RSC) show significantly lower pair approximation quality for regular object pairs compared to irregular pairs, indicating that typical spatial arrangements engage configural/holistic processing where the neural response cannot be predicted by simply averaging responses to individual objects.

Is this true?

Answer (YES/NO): NO